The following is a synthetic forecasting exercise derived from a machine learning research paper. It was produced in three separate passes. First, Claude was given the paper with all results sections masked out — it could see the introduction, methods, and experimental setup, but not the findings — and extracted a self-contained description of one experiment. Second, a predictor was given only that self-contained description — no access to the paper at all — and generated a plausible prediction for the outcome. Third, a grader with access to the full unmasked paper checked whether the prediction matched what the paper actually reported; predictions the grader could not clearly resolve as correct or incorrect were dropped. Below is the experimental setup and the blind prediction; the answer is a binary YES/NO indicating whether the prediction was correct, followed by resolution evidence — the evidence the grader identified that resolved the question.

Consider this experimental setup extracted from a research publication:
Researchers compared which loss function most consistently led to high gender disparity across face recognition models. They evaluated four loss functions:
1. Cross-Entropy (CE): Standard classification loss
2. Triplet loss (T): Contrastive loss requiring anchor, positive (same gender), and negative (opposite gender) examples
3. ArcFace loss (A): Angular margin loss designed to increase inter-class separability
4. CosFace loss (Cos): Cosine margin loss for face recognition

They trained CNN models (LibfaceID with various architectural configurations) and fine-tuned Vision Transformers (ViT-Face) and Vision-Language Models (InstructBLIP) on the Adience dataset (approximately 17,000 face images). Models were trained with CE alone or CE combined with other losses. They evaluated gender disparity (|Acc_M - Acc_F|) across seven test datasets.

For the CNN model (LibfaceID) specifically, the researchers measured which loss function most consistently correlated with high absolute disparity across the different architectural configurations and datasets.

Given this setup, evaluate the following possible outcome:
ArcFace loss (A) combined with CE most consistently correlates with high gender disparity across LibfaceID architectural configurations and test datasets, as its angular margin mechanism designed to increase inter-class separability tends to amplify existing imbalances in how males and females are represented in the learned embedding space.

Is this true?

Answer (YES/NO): NO